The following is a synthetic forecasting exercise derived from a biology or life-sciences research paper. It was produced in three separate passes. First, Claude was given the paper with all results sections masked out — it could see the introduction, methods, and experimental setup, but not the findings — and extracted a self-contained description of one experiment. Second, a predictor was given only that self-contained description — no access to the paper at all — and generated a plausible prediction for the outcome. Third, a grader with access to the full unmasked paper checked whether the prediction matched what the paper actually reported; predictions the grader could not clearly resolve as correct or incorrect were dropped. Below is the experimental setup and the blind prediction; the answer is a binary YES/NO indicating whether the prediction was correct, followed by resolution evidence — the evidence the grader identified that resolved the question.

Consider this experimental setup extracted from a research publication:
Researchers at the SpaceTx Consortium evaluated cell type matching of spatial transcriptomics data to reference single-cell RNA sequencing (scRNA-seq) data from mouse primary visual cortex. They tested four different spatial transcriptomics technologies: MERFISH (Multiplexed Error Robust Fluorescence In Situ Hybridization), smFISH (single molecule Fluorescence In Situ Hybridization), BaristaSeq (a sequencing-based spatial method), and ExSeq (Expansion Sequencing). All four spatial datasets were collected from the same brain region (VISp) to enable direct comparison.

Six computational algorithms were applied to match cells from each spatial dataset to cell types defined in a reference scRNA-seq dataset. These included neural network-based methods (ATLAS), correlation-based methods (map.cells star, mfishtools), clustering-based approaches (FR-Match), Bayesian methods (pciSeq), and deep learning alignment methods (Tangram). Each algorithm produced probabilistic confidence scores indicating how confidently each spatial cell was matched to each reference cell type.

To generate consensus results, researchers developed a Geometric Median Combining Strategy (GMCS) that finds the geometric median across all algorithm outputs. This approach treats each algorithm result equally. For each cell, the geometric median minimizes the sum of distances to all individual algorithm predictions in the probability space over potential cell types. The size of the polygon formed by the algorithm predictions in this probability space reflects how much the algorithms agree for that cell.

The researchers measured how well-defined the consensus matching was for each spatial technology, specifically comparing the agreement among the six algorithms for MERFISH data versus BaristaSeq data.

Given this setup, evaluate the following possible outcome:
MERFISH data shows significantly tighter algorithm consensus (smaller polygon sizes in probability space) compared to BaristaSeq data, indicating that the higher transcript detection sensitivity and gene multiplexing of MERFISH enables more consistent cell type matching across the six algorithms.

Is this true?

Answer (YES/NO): YES